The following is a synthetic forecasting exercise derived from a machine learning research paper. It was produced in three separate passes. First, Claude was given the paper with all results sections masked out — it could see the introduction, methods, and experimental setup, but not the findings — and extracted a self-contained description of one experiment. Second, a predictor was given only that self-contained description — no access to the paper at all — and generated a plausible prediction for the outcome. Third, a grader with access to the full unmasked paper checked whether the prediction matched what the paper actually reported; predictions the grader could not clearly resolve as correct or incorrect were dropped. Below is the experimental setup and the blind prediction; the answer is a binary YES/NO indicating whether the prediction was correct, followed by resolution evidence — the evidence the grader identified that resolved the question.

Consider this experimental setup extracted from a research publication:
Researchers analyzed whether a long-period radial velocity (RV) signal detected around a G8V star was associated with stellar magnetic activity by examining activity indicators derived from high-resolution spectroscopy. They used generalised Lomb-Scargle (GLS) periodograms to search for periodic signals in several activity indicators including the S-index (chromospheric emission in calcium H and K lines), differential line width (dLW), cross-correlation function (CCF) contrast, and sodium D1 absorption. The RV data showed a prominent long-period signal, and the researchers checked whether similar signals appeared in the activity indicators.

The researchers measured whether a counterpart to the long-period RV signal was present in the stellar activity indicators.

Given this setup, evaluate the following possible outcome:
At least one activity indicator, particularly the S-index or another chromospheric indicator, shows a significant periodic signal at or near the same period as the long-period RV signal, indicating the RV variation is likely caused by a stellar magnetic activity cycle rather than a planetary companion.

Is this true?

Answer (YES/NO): NO